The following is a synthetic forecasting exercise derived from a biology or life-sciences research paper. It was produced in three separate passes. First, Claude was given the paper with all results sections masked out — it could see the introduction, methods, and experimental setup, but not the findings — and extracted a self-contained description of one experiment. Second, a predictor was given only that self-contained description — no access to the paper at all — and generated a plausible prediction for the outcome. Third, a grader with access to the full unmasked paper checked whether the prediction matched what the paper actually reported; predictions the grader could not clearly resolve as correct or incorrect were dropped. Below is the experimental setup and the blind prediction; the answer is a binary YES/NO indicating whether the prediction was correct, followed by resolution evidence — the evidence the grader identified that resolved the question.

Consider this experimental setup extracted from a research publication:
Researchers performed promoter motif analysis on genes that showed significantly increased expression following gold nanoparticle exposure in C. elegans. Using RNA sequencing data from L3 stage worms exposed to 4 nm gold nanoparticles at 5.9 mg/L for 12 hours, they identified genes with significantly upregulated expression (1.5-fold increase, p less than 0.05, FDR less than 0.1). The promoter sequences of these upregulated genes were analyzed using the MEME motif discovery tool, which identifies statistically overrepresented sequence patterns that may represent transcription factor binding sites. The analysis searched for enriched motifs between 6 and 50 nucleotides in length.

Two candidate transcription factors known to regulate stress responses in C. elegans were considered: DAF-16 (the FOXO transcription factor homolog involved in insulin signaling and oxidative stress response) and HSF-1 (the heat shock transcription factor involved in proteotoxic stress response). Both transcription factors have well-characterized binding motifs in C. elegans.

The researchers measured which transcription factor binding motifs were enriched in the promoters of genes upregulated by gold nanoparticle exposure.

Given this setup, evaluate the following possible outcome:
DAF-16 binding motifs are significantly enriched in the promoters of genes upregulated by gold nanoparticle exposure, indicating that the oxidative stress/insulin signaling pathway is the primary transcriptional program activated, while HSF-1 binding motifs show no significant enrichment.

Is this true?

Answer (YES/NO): NO